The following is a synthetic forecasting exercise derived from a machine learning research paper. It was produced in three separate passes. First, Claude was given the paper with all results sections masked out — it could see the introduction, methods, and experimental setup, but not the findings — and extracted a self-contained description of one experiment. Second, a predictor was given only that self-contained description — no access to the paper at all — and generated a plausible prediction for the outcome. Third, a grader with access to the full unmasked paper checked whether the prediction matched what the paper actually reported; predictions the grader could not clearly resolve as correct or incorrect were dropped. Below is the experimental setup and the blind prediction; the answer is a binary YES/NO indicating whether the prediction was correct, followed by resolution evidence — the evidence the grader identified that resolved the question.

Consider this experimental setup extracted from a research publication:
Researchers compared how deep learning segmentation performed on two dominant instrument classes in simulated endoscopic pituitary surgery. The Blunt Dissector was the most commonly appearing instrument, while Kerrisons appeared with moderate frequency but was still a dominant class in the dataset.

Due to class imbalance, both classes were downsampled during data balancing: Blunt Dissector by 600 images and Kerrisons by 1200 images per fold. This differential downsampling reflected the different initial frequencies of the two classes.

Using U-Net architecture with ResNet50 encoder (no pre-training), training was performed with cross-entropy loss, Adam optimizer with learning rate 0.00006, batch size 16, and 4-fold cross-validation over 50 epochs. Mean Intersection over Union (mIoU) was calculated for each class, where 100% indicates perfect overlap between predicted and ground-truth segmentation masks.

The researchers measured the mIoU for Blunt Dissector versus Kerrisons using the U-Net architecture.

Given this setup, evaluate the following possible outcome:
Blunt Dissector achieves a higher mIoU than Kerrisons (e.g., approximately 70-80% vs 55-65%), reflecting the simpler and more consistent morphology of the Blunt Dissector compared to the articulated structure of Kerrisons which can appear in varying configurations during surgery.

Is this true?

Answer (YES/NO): NO